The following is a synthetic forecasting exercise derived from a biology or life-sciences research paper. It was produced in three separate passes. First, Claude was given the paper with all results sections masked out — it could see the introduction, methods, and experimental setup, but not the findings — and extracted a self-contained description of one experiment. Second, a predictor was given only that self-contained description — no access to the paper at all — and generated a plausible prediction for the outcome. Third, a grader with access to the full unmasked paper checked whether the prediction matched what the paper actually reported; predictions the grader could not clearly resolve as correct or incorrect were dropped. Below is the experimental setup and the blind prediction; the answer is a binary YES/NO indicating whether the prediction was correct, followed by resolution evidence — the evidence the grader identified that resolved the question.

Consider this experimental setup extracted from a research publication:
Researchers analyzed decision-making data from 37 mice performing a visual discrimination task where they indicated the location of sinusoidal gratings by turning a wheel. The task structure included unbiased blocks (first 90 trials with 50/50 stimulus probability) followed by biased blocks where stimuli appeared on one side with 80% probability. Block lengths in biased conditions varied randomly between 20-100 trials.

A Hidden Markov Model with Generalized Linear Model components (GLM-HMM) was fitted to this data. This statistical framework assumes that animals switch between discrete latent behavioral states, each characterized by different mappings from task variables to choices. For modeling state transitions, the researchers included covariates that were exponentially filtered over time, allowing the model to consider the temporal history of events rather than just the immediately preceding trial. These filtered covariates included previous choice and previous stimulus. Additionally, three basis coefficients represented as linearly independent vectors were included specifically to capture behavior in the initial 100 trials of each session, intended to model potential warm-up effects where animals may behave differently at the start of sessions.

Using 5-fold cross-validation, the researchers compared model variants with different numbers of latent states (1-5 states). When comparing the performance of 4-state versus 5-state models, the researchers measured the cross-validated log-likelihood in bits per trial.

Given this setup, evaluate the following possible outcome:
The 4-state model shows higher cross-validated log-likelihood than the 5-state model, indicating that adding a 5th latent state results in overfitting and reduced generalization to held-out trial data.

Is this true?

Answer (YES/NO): NO